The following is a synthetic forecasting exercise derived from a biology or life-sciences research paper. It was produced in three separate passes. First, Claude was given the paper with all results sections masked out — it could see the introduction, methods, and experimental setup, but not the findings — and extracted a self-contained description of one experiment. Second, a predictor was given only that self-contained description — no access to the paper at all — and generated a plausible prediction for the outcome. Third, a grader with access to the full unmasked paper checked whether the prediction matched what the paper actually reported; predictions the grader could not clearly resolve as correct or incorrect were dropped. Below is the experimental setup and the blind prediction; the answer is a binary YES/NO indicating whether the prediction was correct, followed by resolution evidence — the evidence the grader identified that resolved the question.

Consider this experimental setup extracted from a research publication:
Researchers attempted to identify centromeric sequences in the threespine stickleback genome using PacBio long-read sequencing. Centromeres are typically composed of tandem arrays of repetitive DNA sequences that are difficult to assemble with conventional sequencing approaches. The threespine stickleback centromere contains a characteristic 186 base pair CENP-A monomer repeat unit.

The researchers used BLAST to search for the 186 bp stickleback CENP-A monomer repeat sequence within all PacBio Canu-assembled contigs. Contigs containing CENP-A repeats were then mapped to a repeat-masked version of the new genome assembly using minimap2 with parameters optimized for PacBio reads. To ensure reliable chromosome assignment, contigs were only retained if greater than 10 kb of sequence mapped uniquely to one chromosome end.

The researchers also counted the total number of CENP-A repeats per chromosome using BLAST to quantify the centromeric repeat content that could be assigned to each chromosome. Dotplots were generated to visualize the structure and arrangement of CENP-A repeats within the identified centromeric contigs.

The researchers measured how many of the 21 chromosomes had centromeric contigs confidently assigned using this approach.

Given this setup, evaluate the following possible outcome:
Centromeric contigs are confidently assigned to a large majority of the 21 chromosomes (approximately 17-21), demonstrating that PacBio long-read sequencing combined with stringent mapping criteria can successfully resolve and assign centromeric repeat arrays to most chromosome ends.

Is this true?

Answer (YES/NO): YES